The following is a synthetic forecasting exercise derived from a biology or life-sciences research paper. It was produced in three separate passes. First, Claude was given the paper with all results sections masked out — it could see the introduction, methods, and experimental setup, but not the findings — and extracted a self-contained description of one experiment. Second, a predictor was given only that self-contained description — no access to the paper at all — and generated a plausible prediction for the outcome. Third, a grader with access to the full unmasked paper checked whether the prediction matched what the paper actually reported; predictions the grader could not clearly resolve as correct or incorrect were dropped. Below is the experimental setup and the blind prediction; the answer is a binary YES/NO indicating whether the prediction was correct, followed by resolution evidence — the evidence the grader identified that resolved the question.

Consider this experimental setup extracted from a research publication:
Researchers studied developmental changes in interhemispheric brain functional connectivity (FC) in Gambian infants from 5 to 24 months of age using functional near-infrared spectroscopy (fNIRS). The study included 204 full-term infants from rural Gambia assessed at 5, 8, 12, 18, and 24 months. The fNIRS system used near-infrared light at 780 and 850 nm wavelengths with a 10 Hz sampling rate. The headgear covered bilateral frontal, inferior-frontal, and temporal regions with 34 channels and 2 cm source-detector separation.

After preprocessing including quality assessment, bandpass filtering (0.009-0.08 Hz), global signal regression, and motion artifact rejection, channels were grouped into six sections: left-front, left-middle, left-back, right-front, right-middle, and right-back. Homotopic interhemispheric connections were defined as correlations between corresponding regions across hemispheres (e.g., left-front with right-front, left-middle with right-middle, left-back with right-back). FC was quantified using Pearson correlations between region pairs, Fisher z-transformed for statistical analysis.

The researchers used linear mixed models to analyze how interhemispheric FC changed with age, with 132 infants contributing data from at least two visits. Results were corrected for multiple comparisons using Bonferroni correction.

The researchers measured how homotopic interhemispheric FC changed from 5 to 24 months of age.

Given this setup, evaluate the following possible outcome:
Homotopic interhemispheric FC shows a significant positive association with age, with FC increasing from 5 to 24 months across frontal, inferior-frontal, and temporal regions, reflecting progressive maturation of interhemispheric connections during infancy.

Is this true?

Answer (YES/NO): NO